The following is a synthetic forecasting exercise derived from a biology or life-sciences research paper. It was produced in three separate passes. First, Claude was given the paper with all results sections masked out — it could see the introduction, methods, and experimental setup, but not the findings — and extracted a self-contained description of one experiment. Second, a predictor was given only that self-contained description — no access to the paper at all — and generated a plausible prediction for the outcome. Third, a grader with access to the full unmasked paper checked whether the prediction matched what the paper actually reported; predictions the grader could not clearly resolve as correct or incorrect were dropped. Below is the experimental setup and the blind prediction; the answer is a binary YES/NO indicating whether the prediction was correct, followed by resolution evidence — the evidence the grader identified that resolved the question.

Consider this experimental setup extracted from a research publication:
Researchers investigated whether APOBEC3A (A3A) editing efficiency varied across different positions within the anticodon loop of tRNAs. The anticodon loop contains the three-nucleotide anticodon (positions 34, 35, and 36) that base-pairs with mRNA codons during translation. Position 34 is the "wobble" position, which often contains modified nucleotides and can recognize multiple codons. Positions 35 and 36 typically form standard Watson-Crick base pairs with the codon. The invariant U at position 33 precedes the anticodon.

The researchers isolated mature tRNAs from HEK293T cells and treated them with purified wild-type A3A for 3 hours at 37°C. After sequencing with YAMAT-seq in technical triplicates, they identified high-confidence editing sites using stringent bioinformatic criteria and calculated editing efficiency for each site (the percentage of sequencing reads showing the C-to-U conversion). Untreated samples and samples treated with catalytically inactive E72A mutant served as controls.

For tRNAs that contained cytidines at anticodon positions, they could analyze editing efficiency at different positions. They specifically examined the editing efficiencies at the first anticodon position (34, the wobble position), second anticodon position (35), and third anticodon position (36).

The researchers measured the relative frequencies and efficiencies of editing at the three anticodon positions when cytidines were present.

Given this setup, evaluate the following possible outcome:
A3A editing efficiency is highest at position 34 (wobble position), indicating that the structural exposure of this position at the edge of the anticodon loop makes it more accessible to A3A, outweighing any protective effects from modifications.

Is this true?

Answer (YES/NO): NO